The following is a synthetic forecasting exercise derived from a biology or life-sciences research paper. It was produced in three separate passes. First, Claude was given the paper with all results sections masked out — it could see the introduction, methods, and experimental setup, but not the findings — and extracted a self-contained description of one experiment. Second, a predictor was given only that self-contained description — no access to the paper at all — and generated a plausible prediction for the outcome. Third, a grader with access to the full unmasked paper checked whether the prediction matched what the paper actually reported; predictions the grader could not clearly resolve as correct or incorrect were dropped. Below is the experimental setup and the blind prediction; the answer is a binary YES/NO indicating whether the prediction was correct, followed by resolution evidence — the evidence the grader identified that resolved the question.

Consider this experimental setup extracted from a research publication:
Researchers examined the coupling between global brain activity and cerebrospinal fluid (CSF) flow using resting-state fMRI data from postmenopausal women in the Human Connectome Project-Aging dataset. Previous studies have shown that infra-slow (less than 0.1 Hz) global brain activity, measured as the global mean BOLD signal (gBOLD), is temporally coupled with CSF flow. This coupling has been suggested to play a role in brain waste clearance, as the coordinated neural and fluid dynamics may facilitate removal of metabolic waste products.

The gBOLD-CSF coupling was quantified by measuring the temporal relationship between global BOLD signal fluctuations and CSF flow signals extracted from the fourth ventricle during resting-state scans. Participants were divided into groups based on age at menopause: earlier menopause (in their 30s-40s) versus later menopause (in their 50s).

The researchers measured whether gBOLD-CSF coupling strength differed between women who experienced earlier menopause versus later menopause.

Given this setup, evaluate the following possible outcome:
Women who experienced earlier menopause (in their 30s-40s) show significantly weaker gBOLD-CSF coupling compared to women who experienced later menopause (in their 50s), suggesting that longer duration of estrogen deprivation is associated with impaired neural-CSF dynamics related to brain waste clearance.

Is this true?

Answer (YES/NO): YES